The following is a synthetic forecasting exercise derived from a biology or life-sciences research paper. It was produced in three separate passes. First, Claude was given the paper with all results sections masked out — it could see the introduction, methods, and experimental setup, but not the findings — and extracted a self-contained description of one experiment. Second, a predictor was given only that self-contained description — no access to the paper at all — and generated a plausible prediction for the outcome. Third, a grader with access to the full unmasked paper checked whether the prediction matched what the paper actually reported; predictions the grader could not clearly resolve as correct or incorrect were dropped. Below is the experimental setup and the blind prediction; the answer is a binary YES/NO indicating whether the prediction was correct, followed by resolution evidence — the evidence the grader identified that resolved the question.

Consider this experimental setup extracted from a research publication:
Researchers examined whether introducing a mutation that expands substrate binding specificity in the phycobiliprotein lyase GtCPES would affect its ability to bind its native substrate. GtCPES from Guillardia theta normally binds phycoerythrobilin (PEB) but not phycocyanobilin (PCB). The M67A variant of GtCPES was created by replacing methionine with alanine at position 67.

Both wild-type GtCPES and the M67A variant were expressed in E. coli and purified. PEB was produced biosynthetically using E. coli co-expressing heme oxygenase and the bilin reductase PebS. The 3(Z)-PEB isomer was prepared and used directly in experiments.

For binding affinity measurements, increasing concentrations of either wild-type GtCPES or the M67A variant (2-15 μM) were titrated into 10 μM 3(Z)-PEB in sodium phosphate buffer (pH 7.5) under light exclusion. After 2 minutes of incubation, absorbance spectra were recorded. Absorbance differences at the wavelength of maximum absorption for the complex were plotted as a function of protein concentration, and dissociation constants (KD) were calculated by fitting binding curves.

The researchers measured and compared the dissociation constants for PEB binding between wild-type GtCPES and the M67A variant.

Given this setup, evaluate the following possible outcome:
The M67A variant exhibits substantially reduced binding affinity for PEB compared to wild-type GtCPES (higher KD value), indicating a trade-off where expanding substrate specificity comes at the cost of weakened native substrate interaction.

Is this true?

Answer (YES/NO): NO